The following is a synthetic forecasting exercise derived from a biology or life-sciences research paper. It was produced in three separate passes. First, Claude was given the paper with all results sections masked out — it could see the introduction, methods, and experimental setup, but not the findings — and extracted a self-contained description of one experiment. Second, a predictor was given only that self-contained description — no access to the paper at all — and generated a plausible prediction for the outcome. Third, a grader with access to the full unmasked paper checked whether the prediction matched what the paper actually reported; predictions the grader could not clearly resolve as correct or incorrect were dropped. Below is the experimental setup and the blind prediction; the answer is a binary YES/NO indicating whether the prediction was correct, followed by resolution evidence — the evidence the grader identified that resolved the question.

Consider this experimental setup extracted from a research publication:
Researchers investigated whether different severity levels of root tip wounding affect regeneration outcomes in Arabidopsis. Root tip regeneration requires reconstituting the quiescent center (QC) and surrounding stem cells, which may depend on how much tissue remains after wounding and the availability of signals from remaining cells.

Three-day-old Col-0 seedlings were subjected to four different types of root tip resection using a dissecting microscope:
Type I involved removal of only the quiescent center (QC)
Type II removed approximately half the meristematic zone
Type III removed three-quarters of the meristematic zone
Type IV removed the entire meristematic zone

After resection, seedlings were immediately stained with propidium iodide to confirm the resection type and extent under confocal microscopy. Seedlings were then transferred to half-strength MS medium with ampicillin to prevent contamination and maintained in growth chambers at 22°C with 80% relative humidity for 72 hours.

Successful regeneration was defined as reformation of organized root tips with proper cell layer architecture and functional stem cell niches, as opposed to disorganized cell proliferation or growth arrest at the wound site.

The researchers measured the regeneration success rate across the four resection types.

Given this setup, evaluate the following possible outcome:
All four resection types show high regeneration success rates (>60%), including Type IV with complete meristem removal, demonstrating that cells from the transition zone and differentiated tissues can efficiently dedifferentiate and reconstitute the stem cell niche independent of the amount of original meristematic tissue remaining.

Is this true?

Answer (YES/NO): NO